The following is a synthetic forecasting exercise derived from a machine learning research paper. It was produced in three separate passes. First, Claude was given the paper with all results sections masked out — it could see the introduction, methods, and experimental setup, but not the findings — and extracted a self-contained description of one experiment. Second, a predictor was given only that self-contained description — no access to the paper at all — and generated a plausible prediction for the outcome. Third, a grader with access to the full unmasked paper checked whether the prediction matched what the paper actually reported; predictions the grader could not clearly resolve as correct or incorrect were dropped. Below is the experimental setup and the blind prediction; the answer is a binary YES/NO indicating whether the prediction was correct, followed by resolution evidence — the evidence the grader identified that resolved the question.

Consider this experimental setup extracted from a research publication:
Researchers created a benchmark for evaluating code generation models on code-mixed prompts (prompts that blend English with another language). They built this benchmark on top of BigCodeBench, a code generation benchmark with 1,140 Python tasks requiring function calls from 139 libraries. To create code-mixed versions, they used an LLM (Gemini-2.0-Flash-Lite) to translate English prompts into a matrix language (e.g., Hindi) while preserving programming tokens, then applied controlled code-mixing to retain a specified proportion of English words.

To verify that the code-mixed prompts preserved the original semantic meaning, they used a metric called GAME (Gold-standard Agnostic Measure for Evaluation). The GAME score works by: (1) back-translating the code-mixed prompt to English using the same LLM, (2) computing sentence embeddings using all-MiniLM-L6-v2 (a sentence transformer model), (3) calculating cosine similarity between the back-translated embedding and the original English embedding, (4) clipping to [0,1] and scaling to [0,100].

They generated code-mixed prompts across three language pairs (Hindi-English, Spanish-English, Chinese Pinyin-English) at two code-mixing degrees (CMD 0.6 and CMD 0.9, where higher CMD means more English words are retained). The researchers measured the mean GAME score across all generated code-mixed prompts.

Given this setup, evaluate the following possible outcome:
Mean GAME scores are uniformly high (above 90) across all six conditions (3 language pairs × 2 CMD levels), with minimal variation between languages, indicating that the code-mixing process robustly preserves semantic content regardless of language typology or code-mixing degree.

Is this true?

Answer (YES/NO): NO